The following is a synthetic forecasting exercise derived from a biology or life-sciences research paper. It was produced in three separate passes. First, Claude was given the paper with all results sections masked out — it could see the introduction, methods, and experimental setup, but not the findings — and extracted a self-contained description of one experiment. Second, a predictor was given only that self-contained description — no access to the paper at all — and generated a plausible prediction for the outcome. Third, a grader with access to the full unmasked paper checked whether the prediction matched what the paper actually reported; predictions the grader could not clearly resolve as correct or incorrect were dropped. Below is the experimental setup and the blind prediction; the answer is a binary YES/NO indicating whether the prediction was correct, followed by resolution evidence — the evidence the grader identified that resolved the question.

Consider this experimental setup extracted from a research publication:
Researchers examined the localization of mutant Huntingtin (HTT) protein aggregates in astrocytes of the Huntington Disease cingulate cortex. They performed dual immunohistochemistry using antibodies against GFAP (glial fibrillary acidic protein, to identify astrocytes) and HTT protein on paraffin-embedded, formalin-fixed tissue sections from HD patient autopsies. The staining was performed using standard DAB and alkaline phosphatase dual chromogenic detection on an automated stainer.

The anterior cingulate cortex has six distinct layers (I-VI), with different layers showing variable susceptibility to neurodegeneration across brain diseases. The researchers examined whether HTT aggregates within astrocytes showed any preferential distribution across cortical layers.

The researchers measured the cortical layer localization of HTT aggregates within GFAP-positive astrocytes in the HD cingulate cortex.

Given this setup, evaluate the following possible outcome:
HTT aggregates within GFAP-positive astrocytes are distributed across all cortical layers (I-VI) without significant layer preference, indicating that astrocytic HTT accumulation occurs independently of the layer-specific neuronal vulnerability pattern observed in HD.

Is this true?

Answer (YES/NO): NO